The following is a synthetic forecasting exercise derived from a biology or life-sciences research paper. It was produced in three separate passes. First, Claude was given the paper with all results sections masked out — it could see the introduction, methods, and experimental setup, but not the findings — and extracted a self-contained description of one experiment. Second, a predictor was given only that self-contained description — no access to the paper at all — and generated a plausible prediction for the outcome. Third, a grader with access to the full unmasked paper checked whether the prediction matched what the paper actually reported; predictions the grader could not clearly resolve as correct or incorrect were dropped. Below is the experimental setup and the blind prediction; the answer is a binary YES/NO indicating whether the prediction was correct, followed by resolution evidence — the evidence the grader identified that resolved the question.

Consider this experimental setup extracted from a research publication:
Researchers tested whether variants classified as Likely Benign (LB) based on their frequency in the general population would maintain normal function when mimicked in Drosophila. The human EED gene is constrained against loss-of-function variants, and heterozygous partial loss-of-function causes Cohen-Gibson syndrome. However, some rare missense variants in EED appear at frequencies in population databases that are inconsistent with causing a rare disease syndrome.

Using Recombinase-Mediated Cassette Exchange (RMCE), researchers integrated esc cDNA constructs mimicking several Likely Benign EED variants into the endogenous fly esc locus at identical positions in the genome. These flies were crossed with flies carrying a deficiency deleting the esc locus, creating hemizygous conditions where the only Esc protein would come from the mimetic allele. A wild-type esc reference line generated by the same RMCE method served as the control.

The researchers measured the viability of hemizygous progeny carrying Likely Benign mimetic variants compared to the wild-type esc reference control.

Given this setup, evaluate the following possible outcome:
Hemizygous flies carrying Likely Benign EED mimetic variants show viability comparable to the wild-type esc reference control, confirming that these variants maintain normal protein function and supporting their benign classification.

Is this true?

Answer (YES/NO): YES